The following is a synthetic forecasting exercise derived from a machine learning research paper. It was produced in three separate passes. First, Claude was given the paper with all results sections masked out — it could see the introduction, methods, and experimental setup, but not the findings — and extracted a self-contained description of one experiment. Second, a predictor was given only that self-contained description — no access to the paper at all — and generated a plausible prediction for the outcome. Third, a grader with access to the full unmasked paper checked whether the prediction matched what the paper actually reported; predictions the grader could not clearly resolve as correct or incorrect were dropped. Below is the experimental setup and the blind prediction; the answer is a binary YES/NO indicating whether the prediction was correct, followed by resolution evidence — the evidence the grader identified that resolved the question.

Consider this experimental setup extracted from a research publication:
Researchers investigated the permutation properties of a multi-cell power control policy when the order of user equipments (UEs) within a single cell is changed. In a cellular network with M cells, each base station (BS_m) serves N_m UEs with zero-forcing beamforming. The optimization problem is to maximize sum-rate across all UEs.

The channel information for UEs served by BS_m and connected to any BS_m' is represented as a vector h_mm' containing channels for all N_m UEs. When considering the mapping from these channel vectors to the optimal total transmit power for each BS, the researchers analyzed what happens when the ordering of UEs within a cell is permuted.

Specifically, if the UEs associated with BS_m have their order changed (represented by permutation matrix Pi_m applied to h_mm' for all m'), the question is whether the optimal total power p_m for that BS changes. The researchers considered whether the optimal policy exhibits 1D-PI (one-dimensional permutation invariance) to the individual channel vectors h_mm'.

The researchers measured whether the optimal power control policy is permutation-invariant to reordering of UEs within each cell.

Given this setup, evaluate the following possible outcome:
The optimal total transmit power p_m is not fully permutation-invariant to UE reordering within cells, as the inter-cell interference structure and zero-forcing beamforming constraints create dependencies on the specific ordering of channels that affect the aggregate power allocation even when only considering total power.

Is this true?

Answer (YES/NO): NO